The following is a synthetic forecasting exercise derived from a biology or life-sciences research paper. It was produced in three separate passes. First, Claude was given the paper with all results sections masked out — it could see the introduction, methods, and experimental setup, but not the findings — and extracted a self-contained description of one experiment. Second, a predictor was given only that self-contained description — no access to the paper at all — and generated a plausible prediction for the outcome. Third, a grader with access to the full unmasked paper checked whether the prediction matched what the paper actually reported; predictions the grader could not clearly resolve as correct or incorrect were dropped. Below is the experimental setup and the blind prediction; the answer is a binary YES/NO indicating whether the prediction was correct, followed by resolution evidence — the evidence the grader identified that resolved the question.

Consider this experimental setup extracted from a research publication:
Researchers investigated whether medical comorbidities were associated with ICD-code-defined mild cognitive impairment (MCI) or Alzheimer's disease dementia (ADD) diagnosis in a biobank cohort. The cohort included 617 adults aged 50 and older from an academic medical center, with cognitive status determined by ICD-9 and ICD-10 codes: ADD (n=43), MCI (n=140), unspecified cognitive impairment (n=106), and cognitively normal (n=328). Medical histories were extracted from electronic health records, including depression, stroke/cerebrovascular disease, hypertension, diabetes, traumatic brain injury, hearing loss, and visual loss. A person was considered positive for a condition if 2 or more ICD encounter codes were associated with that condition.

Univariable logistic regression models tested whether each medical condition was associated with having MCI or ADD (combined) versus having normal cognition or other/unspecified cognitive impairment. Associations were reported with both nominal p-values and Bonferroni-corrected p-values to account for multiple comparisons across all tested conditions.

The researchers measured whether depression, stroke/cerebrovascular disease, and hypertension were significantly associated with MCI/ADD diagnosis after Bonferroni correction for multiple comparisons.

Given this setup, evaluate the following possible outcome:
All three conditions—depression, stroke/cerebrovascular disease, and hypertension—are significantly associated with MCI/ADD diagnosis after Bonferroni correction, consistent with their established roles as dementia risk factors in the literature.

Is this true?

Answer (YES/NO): YES